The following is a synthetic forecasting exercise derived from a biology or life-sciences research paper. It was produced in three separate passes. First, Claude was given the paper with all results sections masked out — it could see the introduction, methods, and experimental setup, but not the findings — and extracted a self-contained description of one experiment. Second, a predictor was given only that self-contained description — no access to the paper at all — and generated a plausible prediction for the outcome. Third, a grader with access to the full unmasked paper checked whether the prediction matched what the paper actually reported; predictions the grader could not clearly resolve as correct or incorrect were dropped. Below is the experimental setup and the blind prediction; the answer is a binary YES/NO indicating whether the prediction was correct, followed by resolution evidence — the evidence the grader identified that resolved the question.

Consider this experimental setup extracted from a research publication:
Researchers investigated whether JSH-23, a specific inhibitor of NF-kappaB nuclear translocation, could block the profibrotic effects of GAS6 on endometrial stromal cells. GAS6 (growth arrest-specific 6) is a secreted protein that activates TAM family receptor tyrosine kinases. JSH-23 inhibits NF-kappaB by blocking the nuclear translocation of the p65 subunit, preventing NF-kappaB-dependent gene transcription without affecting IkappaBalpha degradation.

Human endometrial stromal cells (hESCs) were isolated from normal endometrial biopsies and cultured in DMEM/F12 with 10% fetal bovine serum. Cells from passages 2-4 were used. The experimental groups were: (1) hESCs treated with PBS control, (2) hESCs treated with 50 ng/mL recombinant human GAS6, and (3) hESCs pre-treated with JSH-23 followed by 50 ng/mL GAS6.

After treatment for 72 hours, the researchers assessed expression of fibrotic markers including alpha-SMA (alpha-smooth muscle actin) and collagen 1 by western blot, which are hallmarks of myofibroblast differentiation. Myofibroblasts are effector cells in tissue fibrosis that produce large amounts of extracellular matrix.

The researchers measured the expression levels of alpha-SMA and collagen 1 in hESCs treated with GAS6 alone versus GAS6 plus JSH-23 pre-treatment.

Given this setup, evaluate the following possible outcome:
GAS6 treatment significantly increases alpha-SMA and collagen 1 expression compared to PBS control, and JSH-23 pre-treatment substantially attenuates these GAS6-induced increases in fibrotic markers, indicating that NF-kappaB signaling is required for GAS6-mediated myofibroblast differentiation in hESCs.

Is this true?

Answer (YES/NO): YES